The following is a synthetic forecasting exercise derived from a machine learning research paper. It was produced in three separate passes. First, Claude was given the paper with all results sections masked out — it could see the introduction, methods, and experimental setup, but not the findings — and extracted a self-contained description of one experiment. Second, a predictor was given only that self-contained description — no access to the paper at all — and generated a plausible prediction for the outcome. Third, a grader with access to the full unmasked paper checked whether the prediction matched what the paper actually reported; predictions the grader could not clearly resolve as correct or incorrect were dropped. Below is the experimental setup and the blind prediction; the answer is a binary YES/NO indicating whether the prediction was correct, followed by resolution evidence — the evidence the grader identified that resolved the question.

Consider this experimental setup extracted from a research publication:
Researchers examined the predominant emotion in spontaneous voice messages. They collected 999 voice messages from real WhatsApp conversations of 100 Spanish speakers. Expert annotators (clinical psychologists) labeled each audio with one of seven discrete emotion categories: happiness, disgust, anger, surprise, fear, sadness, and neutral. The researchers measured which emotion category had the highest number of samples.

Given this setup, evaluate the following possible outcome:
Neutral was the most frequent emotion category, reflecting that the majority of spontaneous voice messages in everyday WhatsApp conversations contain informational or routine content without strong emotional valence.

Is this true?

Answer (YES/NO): NO